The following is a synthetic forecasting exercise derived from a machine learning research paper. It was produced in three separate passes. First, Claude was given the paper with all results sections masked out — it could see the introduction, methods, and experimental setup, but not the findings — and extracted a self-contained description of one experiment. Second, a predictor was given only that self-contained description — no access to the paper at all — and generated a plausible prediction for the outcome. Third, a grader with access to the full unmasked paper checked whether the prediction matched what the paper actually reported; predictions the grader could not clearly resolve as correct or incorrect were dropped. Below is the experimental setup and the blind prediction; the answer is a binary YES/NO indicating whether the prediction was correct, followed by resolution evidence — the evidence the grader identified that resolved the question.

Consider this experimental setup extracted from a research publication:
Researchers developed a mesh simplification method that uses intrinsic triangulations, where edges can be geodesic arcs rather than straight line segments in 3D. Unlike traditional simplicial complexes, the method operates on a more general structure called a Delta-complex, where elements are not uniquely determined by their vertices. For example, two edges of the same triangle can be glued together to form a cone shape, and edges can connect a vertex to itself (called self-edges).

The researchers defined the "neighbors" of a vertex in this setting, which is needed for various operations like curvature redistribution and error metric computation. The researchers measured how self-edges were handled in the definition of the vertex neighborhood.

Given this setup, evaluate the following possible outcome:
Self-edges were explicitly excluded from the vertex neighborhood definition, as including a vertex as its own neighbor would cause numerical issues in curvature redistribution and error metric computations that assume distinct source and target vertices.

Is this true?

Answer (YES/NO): YES